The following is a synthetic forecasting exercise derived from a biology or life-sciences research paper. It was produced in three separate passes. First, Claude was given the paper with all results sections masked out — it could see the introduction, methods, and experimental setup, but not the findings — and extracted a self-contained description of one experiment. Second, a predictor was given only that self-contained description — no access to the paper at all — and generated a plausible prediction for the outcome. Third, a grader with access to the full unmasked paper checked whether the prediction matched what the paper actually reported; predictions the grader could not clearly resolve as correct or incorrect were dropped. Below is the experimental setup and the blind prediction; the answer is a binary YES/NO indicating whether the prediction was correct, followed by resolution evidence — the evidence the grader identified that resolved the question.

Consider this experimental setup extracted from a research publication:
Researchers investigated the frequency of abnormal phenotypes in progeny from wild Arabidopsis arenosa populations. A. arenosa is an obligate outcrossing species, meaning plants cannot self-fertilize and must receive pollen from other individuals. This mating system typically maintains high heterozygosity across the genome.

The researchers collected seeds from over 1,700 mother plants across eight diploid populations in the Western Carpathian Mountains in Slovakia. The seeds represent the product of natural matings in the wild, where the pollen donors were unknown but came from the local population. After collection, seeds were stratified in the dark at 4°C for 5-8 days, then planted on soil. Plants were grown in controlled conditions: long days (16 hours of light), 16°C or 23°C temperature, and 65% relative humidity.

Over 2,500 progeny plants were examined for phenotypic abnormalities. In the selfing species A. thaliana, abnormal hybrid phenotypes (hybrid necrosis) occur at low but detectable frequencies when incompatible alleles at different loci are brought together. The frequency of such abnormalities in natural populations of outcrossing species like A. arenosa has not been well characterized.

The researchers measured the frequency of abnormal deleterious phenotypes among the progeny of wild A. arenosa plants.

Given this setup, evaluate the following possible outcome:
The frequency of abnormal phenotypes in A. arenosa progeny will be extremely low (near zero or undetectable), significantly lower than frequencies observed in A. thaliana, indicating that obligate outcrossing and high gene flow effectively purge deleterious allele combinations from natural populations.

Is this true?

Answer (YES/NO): NO